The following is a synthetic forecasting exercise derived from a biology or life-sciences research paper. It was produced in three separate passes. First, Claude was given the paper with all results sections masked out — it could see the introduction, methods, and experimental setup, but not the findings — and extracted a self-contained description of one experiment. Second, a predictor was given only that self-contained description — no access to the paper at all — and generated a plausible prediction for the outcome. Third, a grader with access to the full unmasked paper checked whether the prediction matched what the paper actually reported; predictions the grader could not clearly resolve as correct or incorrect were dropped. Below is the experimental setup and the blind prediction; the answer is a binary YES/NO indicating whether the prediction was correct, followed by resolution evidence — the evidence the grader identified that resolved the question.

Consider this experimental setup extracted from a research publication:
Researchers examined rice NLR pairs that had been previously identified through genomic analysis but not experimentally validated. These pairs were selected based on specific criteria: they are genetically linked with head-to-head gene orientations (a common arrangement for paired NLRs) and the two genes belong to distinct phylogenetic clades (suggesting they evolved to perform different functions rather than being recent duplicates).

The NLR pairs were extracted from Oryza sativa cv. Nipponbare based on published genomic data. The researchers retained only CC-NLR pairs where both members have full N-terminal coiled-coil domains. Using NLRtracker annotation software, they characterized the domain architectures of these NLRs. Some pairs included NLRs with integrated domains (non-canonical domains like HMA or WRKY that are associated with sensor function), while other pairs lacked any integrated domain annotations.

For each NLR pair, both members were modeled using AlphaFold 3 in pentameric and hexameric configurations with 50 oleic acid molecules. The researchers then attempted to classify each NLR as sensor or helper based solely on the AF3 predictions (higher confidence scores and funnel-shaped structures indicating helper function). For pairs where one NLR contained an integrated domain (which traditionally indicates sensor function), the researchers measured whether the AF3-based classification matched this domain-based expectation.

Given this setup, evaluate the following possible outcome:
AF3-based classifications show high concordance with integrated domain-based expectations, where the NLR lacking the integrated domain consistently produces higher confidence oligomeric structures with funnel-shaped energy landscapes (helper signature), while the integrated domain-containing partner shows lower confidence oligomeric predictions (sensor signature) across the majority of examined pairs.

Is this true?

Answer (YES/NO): YES